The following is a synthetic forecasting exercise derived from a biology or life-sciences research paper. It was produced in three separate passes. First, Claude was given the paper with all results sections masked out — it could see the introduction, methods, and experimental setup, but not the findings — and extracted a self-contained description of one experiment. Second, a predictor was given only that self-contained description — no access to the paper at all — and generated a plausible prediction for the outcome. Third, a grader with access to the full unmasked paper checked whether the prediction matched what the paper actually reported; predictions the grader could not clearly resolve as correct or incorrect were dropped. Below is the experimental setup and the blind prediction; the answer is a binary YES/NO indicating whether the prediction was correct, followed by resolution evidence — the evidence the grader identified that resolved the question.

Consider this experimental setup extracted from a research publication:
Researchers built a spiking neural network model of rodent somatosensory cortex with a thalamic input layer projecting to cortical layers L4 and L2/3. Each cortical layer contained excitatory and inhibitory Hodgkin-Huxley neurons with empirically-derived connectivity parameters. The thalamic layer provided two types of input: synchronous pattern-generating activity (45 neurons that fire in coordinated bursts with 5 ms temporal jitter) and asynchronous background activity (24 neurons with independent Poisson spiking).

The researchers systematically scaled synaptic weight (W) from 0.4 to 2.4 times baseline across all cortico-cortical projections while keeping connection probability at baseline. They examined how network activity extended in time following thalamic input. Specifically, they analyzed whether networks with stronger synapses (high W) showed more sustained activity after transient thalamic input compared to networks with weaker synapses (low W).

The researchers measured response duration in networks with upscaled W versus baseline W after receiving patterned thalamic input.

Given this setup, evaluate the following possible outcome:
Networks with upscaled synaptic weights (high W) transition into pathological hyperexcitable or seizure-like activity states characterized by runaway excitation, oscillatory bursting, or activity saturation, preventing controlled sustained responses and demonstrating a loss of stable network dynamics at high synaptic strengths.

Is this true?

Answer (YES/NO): NO